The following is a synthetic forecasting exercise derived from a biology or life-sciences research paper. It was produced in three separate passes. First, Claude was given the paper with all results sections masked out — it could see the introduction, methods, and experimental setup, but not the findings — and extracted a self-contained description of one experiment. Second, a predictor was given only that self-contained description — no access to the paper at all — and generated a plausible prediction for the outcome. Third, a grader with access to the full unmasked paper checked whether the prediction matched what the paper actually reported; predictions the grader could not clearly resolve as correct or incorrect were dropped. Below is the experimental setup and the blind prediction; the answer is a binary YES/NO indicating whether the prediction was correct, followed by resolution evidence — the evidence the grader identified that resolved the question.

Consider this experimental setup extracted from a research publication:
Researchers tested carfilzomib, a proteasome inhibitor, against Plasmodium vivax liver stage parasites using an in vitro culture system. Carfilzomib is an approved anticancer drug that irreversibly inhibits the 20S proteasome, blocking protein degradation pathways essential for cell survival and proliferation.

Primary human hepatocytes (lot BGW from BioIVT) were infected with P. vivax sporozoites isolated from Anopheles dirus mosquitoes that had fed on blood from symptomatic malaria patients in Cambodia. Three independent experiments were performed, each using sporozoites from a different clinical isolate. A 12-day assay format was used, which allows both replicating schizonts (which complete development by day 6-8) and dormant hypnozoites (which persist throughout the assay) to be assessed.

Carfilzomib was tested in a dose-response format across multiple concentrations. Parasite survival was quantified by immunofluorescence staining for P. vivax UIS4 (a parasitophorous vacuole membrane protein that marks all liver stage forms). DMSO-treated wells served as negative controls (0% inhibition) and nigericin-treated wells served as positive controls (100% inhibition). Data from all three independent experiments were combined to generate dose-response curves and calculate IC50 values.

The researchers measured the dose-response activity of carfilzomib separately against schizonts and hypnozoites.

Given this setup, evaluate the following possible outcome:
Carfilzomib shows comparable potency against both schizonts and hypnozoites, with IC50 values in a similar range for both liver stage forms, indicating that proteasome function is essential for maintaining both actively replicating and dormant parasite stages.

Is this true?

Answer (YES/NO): YES